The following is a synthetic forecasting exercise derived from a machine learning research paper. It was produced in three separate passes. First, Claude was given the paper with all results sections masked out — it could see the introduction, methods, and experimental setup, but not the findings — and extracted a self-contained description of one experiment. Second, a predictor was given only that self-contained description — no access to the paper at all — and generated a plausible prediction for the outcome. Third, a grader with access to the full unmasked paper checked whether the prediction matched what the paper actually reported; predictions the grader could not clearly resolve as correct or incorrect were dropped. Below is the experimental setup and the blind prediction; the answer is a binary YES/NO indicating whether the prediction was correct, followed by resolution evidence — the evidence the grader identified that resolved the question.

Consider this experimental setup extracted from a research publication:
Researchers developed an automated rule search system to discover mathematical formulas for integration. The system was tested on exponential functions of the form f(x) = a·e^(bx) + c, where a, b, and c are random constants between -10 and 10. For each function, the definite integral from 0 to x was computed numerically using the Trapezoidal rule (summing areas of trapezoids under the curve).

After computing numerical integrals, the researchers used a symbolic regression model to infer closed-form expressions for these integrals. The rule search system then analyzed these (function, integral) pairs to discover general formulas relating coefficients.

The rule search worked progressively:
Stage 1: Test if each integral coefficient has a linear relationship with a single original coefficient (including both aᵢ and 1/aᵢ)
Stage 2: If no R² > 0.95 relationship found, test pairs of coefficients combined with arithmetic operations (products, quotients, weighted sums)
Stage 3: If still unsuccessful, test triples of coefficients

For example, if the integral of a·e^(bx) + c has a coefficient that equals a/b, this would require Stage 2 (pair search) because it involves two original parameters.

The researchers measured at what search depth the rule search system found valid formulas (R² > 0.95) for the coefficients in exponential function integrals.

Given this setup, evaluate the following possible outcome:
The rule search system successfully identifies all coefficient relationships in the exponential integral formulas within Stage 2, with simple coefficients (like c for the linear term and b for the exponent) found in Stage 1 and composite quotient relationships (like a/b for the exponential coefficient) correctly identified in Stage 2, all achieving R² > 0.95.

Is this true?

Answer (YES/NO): YES